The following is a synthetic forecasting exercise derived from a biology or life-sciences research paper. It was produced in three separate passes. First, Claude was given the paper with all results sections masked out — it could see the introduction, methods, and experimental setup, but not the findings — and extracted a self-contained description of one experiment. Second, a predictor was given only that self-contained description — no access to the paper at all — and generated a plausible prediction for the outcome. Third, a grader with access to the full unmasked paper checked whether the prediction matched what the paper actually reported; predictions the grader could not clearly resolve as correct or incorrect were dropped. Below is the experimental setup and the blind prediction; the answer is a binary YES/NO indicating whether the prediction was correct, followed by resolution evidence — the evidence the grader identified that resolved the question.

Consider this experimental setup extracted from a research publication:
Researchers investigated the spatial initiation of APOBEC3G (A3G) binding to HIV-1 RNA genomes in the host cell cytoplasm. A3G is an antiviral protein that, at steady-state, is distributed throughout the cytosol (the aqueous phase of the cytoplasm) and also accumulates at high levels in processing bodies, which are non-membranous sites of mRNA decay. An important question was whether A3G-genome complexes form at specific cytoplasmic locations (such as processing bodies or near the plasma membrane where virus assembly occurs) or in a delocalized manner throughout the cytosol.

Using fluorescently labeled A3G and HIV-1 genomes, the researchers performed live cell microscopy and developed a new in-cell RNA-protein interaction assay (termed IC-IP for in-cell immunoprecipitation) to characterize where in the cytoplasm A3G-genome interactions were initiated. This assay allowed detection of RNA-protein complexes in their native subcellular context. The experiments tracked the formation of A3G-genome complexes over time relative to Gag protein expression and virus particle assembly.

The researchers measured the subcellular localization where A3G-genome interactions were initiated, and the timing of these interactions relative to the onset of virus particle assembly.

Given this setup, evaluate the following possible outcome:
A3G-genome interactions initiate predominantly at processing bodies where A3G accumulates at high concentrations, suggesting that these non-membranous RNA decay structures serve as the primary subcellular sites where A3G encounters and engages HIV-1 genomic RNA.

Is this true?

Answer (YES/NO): NO